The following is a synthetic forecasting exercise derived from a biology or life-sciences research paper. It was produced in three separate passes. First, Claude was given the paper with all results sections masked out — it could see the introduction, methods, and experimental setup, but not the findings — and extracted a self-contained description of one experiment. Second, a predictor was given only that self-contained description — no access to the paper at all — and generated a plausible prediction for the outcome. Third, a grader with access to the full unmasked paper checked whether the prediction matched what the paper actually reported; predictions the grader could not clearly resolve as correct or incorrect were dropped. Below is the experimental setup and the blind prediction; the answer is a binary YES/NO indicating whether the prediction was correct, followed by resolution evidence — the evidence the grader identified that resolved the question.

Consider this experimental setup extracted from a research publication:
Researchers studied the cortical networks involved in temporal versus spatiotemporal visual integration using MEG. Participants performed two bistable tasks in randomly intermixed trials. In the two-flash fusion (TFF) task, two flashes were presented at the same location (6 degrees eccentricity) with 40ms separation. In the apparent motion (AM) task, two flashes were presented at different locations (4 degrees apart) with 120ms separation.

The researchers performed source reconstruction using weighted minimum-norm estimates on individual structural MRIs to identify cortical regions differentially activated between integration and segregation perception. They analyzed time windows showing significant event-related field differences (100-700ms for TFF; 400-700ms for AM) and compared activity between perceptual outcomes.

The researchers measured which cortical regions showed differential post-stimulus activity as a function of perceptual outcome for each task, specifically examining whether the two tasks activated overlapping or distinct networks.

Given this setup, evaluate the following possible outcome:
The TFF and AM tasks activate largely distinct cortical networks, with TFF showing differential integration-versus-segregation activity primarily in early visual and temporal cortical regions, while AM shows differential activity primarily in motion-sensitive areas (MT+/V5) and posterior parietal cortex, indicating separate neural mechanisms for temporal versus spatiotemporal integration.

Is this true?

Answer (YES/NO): NO